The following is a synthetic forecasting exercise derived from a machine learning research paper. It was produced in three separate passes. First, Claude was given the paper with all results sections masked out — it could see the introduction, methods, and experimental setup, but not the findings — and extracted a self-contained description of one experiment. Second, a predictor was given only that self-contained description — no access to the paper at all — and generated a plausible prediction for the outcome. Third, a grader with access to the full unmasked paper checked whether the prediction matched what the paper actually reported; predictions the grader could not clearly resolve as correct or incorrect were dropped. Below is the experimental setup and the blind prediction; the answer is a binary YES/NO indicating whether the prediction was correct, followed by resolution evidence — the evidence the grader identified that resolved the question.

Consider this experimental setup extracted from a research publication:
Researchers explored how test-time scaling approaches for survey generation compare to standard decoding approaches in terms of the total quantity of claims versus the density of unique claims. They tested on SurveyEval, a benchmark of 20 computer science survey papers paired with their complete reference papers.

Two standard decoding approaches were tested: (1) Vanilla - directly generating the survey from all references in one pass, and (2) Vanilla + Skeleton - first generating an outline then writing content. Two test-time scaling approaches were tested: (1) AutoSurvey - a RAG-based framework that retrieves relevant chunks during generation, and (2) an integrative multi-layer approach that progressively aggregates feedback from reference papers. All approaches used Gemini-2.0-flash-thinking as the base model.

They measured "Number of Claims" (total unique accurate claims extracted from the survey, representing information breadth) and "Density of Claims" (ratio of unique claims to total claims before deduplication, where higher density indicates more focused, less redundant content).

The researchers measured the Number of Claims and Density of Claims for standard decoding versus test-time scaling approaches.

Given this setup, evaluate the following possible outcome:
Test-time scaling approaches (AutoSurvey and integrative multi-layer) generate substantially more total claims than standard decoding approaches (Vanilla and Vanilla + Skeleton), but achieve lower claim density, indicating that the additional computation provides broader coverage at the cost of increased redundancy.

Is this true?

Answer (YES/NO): YES